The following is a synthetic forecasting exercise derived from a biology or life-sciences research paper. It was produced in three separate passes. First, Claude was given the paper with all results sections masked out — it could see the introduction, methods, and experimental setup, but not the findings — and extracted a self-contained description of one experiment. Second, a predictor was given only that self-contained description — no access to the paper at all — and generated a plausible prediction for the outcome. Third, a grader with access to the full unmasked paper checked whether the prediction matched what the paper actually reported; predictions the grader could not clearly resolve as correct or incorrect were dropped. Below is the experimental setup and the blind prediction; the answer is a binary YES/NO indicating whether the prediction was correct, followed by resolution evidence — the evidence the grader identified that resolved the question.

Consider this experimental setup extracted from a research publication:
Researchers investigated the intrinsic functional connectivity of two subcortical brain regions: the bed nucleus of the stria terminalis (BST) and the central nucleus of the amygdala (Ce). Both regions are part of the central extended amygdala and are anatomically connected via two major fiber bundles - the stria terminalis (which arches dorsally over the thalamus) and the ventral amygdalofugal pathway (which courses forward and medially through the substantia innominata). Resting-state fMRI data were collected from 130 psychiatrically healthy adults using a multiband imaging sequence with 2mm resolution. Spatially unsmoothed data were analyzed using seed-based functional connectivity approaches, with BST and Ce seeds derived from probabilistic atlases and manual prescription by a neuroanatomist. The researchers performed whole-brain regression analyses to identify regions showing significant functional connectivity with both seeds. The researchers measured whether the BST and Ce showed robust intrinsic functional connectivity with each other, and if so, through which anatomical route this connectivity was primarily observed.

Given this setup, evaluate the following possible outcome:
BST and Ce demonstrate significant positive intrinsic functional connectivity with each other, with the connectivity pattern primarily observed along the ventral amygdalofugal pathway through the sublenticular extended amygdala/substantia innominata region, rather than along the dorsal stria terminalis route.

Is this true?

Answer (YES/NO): YES